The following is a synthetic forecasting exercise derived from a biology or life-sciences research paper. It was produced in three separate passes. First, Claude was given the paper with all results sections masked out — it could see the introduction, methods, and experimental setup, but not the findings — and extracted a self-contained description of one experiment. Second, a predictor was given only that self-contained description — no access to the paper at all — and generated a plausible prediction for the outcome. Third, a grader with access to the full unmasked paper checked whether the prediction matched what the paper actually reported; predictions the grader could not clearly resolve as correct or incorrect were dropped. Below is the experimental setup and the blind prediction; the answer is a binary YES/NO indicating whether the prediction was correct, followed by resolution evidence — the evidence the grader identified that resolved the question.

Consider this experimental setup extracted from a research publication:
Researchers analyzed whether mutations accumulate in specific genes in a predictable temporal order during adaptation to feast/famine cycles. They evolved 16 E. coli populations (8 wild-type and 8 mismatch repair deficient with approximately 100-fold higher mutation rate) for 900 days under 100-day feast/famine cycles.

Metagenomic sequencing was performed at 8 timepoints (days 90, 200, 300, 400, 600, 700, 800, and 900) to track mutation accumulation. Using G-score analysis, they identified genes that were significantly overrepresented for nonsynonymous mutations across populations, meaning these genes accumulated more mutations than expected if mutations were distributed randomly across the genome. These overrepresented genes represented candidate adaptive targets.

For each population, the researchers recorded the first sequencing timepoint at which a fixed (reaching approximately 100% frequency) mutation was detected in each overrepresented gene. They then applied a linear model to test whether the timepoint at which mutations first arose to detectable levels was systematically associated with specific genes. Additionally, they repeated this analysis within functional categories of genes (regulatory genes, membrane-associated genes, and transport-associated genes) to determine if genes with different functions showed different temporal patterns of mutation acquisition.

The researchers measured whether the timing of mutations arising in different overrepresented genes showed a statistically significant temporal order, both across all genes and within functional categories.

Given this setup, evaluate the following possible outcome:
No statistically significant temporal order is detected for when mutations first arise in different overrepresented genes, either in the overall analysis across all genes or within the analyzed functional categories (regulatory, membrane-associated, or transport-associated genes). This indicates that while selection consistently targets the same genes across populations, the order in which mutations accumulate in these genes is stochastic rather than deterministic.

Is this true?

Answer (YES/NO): NO